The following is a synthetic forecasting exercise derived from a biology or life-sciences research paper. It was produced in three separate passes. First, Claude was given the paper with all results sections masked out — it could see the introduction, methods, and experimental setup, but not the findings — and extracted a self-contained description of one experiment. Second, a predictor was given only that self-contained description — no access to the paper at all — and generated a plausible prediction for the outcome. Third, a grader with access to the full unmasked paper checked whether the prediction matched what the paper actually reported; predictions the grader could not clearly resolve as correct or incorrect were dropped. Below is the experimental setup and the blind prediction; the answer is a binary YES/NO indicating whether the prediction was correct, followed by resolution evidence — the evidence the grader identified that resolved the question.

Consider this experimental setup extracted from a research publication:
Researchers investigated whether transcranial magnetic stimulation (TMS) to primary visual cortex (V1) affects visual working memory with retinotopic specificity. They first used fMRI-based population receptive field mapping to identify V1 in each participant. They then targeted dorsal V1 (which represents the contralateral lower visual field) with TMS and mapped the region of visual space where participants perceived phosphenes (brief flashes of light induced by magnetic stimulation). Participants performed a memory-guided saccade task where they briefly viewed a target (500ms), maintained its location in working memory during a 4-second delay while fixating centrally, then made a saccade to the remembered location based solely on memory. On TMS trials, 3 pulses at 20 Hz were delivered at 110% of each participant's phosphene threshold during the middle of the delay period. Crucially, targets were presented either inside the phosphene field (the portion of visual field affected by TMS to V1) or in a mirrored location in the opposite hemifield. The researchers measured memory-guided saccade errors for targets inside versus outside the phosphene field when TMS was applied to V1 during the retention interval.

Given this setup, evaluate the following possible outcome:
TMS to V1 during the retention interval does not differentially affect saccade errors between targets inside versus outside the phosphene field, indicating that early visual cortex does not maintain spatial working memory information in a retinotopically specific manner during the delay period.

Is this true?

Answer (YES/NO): NO